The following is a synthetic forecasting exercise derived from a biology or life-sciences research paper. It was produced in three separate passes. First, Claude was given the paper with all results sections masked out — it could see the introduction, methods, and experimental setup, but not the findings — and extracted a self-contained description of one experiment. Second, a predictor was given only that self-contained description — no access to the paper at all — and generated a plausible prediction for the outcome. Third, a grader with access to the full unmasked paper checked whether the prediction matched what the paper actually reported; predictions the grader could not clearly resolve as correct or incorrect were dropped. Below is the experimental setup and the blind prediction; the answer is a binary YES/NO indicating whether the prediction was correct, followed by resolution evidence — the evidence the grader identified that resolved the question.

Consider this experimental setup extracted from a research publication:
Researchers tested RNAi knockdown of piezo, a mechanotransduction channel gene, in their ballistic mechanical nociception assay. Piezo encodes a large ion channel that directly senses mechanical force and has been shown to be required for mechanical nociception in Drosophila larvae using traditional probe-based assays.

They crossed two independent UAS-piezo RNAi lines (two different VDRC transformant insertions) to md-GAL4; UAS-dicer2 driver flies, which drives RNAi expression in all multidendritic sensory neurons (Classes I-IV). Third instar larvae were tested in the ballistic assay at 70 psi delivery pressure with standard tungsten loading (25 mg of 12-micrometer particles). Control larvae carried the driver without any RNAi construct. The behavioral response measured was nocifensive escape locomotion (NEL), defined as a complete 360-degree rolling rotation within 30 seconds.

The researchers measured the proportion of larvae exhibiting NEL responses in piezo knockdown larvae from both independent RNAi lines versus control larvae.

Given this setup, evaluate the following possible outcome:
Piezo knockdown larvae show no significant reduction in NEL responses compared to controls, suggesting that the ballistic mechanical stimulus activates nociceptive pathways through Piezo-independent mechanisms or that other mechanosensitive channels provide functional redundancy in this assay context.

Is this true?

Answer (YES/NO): NO